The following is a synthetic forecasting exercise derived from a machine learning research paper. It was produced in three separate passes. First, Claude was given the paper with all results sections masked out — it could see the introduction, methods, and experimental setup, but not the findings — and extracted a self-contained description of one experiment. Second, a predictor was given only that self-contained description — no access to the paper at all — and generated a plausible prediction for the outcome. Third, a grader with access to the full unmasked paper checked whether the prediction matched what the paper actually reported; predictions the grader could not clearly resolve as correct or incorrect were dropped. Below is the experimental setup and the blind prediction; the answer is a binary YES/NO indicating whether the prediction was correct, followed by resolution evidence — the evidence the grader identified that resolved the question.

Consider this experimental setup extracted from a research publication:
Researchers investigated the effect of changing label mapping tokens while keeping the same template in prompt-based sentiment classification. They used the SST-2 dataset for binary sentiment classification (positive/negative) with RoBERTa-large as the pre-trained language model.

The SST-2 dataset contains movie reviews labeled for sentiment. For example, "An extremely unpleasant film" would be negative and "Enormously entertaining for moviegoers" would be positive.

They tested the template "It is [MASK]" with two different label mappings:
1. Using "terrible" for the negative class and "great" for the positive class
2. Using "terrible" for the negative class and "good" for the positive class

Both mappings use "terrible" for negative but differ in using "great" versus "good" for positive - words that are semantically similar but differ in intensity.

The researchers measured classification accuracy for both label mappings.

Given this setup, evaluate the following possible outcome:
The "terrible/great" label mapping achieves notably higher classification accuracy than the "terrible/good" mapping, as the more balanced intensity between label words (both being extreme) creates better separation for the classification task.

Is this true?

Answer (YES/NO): YES